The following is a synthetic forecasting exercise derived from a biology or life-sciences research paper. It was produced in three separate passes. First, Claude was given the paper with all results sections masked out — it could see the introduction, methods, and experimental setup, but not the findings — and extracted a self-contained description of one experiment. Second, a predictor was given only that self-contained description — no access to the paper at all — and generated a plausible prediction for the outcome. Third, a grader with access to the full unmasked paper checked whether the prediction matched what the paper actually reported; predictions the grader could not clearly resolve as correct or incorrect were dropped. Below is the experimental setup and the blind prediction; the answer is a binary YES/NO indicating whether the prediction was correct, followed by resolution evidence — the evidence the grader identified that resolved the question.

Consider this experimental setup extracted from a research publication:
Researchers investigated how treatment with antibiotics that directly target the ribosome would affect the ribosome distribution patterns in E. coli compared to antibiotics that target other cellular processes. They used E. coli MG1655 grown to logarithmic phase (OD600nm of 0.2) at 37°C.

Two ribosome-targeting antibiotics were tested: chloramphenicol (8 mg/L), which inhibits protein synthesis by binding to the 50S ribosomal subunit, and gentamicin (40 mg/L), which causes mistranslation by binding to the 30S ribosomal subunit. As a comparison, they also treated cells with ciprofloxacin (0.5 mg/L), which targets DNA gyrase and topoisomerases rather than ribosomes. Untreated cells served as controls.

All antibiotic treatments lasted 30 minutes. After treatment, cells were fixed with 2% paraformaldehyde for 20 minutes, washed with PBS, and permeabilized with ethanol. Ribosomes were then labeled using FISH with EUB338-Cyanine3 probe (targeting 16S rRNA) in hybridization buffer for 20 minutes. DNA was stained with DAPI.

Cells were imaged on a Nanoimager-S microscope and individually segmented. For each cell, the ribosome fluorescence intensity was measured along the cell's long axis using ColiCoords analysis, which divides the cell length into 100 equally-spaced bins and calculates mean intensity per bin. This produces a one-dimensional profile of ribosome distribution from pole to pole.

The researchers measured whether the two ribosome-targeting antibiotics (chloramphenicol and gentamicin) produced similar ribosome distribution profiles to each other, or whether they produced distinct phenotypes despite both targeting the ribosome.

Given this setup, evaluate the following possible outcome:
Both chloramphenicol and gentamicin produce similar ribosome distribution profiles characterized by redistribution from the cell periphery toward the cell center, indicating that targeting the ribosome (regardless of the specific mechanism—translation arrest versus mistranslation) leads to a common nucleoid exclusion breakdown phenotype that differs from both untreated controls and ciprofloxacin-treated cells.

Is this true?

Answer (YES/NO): NO